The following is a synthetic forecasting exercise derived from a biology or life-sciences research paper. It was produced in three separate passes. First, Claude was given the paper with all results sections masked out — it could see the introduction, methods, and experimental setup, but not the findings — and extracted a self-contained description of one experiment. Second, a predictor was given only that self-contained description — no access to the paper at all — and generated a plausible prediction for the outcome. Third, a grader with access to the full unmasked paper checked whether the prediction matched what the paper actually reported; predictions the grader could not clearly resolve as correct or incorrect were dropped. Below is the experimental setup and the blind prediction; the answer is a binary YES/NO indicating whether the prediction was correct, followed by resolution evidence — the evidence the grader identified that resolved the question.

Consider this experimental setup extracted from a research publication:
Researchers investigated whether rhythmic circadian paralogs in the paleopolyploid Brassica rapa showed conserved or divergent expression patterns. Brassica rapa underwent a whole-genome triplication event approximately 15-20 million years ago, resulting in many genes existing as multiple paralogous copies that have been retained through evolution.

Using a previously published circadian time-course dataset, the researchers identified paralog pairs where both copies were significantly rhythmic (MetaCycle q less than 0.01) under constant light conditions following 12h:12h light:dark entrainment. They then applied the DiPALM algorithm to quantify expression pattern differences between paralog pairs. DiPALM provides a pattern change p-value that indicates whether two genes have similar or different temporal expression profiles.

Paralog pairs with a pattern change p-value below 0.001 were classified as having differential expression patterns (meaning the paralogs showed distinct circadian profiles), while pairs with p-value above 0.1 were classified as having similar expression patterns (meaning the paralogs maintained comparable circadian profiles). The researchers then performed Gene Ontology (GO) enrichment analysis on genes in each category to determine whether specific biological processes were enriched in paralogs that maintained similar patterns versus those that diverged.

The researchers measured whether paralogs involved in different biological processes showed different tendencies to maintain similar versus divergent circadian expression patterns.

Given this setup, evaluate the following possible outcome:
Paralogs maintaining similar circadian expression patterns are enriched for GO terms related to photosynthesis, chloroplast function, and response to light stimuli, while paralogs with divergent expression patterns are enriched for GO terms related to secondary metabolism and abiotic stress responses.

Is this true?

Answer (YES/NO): NO